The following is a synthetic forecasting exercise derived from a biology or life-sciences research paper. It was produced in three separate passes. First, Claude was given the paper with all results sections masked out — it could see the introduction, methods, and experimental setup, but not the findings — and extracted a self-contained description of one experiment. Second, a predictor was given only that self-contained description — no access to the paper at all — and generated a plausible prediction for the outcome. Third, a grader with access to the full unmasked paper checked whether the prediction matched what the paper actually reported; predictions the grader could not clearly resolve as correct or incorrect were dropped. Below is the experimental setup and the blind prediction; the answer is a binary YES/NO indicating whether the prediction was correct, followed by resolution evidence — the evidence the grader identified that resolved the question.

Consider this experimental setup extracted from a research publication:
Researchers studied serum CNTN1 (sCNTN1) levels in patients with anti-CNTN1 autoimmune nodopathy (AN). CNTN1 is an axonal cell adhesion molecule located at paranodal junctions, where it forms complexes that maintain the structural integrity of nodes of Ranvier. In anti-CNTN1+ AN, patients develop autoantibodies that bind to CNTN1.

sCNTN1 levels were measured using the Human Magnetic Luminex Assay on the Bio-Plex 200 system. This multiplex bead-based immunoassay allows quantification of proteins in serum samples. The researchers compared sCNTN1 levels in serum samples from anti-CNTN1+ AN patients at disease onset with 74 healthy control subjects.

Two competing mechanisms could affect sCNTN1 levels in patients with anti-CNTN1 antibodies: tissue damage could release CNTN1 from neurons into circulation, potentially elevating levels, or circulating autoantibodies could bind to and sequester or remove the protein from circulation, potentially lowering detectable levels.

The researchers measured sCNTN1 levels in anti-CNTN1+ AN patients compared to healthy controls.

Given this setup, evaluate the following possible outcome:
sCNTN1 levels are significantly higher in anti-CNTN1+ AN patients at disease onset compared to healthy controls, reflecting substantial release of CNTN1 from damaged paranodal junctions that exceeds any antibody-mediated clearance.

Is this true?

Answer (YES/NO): NO